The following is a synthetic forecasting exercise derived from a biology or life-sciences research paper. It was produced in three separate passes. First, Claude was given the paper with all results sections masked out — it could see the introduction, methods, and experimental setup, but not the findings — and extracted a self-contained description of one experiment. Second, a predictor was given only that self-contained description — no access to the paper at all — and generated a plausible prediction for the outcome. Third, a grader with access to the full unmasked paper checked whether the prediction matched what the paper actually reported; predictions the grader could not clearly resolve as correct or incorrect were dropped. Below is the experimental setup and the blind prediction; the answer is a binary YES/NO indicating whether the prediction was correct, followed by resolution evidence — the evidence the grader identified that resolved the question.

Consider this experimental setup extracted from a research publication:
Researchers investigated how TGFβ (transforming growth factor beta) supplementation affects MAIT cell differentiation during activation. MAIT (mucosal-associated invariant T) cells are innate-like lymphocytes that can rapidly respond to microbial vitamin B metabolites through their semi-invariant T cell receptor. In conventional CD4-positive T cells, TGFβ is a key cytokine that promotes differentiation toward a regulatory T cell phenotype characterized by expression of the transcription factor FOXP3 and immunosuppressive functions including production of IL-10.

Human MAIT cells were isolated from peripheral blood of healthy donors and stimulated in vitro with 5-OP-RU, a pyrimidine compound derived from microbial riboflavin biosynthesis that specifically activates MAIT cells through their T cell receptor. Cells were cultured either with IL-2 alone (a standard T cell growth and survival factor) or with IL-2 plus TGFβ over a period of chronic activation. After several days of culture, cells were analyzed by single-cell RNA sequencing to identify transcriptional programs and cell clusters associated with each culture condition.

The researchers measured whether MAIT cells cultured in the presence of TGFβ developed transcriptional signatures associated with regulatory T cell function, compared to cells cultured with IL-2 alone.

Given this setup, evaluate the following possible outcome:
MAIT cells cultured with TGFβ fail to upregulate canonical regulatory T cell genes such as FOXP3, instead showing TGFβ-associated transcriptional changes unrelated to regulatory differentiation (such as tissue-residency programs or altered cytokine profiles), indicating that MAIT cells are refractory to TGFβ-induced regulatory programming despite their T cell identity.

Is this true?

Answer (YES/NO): YES